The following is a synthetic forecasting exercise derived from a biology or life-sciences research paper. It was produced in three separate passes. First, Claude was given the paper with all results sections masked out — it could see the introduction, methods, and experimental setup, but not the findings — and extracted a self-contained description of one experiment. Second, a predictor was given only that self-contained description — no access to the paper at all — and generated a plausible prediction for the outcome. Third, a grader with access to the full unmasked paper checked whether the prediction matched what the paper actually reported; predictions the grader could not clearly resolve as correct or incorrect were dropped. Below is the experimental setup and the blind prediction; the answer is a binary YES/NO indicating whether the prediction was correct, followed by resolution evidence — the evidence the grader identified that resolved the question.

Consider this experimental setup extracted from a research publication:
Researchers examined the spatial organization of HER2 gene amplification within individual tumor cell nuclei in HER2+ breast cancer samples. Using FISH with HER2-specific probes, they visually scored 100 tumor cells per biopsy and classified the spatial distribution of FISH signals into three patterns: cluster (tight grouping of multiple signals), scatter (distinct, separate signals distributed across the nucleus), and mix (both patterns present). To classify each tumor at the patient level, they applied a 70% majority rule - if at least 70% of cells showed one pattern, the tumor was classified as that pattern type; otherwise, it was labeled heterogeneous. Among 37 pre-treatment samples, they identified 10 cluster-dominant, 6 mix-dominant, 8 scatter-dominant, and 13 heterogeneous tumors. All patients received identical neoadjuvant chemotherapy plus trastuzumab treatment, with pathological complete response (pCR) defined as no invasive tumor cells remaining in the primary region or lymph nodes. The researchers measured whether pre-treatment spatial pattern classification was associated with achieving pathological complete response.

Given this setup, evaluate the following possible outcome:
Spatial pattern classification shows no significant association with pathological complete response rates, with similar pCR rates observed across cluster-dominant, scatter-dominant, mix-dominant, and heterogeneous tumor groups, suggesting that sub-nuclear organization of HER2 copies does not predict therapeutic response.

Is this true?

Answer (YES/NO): NO